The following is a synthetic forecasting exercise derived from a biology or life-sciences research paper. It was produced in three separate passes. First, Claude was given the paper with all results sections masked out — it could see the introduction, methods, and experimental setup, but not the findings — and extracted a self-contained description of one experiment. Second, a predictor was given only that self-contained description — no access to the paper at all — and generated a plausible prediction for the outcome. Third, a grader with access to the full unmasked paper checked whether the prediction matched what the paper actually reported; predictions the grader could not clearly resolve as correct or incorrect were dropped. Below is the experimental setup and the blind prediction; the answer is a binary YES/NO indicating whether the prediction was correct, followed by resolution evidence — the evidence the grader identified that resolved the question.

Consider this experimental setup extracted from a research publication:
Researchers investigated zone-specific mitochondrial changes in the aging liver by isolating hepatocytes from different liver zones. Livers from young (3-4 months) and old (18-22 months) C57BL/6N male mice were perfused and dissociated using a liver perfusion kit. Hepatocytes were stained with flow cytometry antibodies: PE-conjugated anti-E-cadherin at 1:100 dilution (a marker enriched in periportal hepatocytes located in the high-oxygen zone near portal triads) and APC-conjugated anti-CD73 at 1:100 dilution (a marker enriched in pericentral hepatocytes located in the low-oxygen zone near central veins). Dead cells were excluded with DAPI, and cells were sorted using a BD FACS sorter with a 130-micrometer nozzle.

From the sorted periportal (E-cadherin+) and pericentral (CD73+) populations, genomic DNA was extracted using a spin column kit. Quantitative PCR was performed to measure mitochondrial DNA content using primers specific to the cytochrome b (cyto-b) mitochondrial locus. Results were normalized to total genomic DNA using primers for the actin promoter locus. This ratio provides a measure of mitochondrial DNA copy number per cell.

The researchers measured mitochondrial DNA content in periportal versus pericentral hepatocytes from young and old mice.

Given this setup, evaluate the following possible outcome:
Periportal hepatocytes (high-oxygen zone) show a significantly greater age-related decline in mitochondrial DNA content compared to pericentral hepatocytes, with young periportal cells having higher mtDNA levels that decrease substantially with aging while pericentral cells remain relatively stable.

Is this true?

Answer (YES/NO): NO